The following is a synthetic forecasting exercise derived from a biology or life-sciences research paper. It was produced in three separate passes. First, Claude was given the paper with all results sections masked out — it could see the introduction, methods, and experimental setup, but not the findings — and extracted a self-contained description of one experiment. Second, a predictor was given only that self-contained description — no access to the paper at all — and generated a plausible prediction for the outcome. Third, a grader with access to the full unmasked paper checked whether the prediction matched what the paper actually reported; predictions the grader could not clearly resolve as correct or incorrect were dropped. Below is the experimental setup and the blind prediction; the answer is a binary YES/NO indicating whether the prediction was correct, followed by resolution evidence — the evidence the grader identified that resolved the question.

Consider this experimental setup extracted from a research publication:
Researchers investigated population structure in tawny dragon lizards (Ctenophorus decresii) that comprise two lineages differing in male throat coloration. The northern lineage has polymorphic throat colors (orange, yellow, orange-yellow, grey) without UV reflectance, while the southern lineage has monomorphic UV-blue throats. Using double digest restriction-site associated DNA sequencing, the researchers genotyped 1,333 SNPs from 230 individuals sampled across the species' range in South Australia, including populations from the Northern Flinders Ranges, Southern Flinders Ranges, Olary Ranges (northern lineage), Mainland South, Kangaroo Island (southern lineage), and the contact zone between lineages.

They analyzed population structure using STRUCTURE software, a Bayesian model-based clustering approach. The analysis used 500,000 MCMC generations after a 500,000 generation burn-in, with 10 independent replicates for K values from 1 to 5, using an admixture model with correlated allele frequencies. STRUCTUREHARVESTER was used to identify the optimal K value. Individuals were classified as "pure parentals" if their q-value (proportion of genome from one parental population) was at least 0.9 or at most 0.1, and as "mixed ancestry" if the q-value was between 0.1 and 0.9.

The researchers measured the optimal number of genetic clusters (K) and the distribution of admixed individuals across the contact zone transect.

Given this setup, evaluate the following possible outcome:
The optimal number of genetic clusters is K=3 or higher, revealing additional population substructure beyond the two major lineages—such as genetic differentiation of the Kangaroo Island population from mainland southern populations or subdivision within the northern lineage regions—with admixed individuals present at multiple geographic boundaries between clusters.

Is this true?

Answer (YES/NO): NO